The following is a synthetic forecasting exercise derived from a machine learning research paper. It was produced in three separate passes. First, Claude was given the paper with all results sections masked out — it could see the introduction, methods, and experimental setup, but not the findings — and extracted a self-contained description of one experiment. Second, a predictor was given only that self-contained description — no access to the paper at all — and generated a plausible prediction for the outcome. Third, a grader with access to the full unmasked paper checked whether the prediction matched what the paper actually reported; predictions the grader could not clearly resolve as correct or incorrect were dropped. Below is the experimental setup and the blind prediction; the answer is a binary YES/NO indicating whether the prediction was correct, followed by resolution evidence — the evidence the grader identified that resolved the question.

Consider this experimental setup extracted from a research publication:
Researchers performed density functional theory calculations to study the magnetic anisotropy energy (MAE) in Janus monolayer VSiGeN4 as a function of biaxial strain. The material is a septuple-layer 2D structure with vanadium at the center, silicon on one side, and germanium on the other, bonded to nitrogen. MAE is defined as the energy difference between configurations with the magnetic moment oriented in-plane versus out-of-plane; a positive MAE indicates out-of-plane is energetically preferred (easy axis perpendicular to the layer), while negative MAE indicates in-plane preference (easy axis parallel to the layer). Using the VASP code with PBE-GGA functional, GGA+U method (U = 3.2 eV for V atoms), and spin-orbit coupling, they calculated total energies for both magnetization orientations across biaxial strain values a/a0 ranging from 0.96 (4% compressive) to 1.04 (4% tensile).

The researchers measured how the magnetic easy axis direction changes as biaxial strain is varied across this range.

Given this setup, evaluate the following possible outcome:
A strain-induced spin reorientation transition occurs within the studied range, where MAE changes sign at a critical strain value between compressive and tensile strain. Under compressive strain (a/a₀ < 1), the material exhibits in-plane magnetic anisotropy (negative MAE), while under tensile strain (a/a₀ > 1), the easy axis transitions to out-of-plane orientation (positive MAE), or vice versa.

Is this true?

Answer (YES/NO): NO